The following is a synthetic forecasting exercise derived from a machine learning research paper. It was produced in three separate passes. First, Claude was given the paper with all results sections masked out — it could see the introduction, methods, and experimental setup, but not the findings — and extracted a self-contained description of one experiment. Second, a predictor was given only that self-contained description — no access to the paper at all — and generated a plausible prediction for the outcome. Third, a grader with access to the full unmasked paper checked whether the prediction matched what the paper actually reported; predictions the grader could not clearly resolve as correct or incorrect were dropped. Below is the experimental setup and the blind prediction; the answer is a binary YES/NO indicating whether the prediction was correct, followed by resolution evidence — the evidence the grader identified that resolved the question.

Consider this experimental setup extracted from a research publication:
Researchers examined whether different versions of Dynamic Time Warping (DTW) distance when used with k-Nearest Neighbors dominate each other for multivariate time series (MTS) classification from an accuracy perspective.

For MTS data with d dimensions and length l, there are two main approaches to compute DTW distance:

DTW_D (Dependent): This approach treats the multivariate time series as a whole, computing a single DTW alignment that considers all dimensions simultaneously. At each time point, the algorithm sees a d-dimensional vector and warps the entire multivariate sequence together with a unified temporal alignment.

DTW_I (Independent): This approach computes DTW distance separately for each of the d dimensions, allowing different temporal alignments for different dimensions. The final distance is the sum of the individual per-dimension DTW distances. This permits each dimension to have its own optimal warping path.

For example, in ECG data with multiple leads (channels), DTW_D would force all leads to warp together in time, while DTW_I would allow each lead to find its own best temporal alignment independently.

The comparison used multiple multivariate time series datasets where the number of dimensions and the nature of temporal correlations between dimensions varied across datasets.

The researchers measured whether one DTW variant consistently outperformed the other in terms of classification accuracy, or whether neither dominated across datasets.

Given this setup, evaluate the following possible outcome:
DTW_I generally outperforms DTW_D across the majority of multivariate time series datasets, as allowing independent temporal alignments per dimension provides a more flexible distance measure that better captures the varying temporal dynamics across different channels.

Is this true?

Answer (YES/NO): NO